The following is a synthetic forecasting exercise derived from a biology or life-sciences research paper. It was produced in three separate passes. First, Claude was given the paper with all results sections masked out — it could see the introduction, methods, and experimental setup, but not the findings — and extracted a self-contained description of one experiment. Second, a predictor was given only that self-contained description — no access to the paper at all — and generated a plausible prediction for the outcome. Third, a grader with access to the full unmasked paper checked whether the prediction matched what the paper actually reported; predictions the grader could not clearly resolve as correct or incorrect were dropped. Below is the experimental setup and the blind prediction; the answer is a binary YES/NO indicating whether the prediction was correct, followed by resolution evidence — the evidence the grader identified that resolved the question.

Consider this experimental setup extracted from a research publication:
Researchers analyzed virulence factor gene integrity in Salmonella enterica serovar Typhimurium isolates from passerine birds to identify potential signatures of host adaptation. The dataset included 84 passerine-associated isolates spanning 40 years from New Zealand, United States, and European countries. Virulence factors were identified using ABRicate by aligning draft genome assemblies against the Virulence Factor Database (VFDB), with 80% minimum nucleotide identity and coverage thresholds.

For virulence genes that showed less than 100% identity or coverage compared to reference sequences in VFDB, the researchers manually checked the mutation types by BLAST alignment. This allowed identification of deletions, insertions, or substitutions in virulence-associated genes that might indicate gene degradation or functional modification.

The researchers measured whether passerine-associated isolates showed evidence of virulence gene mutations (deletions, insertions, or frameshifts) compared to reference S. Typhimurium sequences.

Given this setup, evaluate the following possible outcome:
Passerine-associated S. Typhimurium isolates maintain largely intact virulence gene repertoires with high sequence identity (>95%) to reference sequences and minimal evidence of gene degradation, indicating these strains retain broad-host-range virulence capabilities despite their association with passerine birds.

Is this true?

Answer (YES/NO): NO